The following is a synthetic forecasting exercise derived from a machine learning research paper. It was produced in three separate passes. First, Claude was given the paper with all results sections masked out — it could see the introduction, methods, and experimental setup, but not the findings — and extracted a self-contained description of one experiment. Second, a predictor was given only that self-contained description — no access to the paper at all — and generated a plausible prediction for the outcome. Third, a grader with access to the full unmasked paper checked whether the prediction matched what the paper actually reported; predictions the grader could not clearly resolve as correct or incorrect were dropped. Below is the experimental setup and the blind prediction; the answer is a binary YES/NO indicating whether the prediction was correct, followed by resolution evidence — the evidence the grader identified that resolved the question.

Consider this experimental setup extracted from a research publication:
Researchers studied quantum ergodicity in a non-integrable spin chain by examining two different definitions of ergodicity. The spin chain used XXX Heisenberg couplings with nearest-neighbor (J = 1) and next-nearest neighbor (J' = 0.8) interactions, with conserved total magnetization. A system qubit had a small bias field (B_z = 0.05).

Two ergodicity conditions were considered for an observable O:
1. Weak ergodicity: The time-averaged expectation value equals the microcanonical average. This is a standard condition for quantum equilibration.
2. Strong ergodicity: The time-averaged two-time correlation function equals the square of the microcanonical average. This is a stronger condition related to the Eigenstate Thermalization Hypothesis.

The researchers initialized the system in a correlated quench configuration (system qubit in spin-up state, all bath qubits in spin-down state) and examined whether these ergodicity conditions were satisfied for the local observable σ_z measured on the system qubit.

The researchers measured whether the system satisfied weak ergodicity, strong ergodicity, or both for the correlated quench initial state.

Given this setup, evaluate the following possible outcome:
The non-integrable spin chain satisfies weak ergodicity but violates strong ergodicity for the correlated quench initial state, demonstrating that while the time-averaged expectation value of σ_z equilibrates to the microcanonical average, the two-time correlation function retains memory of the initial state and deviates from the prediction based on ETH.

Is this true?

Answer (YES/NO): YES